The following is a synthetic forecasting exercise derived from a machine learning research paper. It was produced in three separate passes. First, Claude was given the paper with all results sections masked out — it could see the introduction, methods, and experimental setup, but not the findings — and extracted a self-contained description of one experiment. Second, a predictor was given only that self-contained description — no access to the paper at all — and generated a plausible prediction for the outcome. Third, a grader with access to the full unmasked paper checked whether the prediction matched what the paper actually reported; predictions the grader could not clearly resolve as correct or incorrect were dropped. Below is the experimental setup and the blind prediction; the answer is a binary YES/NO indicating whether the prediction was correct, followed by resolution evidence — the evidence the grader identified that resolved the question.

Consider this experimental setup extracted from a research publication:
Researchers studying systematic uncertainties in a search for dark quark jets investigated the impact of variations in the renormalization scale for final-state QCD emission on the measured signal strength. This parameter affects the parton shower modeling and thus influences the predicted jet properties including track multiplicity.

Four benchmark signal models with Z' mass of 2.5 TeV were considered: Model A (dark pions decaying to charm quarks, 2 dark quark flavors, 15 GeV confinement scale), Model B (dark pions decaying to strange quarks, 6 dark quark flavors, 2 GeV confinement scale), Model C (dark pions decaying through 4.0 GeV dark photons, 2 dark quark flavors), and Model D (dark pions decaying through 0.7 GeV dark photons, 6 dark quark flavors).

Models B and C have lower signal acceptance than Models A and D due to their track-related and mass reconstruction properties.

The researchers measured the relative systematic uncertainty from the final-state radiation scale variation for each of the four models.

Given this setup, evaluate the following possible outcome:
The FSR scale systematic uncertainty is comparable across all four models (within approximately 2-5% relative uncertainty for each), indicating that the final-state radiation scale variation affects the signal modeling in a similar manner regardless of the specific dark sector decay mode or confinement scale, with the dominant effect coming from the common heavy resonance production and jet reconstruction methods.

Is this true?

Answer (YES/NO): NO